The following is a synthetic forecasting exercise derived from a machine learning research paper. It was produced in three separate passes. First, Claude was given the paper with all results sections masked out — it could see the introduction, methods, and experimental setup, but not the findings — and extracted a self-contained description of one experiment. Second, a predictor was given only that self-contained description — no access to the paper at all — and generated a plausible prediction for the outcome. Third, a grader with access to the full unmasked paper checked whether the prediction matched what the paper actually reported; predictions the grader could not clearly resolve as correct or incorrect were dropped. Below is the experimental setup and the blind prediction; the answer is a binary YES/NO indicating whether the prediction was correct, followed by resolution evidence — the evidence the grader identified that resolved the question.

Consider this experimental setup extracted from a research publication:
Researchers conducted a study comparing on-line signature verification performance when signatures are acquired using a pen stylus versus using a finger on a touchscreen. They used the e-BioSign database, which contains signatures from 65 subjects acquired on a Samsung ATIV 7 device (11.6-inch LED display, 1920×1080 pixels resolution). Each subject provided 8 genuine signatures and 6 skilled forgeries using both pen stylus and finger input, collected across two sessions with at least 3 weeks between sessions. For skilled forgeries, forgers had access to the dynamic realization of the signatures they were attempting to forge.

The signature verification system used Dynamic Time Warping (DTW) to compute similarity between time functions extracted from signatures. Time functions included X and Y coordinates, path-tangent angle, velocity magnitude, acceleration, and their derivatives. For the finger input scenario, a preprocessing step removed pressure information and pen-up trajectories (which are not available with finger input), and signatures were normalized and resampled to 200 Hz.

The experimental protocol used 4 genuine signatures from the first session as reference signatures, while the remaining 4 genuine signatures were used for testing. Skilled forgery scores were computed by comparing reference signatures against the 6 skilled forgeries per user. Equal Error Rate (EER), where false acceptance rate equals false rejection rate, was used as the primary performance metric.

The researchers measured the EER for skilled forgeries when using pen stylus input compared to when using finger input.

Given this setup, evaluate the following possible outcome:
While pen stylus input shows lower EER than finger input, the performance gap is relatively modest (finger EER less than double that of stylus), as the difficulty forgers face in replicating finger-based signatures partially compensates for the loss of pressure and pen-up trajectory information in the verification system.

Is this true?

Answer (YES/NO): NO